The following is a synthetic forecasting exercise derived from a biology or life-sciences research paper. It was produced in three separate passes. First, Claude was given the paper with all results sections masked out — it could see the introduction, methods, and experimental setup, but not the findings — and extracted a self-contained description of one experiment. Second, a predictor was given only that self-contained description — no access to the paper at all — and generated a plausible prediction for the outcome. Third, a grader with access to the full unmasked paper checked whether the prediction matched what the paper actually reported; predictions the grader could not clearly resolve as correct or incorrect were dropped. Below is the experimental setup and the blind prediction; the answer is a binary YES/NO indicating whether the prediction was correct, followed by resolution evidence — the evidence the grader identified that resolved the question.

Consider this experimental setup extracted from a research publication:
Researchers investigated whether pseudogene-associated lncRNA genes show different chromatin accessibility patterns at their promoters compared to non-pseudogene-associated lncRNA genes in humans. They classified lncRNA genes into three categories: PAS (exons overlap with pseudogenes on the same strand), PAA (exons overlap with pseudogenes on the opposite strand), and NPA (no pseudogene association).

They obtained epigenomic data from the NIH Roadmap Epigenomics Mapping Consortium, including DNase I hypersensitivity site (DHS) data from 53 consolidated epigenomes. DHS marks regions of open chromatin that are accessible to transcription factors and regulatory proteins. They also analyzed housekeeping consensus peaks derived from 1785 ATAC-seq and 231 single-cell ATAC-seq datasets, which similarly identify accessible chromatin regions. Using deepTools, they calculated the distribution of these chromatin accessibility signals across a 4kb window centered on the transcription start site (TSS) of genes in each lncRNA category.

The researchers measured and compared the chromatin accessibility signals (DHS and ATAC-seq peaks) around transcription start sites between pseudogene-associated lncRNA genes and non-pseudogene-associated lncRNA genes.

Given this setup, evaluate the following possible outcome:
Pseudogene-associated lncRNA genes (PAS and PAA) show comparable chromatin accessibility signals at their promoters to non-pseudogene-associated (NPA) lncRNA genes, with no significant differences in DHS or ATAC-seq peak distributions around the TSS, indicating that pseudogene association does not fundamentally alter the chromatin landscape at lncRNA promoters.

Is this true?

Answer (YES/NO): NO